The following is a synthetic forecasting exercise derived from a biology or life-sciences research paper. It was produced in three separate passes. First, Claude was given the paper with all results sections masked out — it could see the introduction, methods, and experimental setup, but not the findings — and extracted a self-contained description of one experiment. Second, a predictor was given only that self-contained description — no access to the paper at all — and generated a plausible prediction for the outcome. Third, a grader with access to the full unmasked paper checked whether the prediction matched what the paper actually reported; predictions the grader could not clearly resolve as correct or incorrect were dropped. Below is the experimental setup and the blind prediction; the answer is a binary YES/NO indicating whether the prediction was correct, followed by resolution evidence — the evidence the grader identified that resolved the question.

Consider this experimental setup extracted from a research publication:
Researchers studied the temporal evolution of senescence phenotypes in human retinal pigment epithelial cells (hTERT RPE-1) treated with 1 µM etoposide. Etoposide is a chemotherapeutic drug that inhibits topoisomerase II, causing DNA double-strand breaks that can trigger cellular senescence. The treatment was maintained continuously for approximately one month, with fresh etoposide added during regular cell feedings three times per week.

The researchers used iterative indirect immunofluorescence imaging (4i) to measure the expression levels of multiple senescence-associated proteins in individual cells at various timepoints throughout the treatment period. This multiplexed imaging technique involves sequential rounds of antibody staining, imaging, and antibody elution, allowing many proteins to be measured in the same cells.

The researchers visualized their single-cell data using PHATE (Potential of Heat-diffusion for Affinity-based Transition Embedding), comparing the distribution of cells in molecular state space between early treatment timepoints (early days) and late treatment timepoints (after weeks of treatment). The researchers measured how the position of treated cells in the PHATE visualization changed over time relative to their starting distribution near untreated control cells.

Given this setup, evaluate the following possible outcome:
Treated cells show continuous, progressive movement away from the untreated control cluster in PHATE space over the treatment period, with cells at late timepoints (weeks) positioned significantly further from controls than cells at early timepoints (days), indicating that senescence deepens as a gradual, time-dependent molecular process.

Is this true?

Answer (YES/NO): NO